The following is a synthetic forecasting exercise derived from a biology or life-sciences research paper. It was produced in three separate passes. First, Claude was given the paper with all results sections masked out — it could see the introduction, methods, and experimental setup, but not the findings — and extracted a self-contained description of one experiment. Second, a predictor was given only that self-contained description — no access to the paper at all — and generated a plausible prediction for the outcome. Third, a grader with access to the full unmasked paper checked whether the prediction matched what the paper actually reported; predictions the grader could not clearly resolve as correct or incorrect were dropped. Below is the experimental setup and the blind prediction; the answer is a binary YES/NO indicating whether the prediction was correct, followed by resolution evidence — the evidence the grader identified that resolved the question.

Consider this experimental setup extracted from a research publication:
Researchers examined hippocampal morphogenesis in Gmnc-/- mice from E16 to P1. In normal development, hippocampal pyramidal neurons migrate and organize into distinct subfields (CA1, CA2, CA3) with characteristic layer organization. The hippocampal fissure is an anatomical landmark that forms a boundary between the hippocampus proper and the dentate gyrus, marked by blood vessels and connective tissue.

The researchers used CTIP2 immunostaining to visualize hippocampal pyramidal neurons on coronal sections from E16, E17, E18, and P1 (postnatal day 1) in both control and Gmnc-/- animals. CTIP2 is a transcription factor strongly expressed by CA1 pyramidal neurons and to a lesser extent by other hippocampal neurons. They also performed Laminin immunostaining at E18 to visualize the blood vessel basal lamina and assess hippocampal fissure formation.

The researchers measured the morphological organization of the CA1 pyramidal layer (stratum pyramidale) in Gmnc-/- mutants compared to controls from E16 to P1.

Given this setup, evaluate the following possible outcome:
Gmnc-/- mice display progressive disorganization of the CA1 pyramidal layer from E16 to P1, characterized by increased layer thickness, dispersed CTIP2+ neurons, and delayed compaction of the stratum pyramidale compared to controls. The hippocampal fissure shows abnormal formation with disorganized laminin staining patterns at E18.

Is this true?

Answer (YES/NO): NO